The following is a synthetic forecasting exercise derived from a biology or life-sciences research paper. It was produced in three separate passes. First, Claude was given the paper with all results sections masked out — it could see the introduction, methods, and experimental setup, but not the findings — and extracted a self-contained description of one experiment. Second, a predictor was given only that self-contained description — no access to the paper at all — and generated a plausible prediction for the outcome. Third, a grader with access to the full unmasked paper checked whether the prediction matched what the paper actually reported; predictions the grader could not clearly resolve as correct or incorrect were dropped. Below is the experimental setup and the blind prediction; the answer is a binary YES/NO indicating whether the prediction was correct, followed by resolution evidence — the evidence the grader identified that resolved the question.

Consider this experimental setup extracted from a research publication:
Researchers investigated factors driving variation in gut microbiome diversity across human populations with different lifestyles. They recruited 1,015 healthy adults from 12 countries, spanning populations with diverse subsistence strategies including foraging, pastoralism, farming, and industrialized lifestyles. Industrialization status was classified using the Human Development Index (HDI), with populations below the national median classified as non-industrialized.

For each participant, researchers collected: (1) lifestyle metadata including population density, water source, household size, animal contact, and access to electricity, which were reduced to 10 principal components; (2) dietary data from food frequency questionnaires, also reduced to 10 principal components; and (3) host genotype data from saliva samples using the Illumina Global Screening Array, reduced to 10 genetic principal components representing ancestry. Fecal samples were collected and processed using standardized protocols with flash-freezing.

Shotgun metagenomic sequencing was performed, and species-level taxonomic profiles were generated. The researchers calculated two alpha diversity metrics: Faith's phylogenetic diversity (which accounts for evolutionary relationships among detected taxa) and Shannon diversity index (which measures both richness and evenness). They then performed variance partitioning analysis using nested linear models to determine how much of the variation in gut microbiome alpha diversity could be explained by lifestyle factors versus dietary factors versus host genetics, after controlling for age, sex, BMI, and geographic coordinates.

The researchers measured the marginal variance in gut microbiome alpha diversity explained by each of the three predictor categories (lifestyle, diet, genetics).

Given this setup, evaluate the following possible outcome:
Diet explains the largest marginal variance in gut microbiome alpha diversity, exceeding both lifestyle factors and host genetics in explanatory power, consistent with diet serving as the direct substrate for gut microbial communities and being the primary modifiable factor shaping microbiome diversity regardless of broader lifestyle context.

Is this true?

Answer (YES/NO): YES